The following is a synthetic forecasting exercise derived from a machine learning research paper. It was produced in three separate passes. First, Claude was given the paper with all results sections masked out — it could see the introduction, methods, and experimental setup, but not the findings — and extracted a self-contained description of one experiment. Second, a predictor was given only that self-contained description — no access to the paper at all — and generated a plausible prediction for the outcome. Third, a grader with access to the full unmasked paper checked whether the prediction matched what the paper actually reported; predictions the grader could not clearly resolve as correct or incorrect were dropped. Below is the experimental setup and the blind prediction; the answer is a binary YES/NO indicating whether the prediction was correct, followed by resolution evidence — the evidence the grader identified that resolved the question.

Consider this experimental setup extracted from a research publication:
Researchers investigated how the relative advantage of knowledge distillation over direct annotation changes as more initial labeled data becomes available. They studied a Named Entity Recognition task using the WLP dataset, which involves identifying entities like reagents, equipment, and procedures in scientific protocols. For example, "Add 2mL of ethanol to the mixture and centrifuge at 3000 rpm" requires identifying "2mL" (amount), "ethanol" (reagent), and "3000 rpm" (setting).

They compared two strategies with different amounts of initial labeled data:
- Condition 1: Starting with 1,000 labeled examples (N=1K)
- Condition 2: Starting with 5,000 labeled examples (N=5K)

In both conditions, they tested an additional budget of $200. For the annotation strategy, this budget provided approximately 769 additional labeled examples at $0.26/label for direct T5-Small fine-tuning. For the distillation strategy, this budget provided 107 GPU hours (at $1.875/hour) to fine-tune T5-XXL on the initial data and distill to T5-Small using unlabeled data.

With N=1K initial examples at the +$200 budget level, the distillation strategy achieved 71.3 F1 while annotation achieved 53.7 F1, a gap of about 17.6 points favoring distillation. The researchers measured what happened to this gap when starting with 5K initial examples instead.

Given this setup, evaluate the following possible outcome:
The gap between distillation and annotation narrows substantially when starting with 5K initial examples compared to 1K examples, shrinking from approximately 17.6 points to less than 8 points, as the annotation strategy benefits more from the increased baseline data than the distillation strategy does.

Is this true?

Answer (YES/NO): YES